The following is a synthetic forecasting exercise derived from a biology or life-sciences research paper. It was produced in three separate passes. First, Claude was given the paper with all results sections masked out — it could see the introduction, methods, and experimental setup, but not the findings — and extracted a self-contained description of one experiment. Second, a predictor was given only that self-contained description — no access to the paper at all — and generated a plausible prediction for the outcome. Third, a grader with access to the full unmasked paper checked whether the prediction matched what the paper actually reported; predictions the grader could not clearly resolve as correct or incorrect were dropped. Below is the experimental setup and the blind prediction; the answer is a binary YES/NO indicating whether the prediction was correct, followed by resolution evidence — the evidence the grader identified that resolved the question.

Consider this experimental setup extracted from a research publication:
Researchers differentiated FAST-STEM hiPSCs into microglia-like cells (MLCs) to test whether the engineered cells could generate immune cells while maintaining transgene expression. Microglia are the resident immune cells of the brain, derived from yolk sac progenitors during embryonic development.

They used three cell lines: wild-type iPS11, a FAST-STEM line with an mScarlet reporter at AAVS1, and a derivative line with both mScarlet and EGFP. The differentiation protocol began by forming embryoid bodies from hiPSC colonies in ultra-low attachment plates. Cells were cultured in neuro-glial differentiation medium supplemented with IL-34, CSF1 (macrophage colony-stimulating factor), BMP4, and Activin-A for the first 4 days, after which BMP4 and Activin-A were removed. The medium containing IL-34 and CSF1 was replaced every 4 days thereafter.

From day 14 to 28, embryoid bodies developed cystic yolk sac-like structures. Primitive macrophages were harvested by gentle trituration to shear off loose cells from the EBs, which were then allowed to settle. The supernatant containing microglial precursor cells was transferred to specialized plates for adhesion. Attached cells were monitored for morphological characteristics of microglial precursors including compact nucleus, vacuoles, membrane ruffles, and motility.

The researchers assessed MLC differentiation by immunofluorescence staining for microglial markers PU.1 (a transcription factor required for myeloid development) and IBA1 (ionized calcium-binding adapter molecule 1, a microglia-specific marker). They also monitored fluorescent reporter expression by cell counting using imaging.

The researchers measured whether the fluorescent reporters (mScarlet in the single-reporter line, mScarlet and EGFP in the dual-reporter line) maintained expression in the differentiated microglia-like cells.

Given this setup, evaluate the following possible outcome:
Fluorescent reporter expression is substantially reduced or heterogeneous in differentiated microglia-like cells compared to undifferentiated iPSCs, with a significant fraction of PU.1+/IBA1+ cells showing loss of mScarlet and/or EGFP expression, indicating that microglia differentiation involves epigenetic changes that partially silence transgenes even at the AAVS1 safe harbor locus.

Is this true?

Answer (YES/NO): YES